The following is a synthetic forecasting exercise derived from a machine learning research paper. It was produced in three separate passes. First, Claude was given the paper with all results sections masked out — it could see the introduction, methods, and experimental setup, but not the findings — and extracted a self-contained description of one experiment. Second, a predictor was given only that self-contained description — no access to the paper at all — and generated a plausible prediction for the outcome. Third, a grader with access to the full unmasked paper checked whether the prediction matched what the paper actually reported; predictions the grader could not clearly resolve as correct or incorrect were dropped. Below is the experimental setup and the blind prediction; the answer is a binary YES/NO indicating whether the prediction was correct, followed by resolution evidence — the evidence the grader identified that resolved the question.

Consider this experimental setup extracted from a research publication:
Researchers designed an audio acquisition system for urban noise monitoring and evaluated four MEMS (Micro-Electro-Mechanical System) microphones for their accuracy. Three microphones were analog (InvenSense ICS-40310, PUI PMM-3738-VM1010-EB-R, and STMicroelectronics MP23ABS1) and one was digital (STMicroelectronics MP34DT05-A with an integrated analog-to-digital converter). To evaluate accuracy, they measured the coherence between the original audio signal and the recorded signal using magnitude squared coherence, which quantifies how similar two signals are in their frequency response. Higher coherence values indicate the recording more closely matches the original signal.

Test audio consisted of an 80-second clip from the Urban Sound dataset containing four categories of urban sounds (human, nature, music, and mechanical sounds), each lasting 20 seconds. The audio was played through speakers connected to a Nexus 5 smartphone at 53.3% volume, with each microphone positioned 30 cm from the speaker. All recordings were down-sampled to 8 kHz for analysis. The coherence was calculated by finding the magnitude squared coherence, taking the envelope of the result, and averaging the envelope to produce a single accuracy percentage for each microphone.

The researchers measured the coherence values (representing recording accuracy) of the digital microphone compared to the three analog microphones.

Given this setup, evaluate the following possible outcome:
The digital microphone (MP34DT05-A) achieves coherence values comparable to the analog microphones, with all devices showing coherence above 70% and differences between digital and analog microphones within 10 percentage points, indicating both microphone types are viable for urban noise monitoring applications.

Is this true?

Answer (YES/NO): NO